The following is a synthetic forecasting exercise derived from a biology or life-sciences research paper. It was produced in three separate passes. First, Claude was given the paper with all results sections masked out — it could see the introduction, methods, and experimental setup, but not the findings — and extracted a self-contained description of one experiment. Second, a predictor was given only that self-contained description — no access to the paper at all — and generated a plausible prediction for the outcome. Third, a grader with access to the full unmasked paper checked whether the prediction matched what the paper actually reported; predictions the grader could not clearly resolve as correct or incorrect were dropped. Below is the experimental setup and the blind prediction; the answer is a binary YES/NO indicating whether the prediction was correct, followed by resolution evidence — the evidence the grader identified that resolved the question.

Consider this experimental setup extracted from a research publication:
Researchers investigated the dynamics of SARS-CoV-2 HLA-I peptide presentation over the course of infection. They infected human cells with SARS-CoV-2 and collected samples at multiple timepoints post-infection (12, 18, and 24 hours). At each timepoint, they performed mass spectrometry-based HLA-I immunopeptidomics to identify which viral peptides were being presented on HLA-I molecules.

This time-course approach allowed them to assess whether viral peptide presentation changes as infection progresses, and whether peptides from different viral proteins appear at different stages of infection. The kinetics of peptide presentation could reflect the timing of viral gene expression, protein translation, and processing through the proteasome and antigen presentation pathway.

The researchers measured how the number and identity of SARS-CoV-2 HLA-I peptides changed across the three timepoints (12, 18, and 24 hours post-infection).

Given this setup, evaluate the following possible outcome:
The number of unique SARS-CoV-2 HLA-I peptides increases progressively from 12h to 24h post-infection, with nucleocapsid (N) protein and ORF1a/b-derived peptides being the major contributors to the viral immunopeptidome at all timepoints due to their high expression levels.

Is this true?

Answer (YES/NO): NO